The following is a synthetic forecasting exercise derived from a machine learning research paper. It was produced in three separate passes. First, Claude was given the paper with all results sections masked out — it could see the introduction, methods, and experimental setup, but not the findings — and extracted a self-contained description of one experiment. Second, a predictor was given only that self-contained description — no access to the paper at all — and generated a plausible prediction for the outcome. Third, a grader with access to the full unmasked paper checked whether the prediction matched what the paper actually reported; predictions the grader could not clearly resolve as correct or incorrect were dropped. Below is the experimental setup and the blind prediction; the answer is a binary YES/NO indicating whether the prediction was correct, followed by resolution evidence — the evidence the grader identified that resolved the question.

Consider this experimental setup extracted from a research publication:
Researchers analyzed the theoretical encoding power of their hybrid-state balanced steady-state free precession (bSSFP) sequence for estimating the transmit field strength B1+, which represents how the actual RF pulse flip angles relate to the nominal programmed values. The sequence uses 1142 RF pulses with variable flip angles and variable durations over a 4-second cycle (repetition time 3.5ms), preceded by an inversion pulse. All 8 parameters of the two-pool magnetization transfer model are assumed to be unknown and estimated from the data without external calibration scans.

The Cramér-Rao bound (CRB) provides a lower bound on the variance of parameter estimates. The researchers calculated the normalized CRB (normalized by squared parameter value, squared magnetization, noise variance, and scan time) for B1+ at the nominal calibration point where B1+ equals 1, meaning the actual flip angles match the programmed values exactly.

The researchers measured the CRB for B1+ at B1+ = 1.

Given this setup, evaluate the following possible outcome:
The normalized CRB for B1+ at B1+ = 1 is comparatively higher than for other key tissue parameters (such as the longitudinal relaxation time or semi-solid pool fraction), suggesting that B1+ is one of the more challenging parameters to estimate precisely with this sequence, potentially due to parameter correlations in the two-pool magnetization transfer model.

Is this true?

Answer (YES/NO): NO